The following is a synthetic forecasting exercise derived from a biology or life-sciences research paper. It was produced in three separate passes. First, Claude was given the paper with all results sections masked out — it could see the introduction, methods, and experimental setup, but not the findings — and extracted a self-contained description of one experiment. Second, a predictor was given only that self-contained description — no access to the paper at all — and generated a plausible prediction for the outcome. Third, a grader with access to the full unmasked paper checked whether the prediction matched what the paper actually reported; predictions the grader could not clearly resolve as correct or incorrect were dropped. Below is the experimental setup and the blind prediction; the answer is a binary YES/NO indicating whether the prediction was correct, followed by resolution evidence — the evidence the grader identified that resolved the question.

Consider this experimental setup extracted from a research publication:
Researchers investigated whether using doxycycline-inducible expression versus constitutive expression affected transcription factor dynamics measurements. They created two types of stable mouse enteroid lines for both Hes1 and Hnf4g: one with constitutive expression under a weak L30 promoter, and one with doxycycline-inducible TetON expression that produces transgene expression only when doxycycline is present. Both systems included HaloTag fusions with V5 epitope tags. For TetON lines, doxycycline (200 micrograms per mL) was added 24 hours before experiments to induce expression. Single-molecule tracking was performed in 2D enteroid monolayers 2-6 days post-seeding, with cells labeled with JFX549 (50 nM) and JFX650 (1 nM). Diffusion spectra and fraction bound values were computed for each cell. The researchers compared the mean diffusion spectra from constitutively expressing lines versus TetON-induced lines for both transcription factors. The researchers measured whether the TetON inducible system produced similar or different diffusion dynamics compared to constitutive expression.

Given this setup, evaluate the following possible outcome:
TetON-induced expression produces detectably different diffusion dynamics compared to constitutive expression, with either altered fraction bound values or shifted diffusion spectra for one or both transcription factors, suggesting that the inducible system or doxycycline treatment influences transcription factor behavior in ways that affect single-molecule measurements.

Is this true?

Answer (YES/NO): NO